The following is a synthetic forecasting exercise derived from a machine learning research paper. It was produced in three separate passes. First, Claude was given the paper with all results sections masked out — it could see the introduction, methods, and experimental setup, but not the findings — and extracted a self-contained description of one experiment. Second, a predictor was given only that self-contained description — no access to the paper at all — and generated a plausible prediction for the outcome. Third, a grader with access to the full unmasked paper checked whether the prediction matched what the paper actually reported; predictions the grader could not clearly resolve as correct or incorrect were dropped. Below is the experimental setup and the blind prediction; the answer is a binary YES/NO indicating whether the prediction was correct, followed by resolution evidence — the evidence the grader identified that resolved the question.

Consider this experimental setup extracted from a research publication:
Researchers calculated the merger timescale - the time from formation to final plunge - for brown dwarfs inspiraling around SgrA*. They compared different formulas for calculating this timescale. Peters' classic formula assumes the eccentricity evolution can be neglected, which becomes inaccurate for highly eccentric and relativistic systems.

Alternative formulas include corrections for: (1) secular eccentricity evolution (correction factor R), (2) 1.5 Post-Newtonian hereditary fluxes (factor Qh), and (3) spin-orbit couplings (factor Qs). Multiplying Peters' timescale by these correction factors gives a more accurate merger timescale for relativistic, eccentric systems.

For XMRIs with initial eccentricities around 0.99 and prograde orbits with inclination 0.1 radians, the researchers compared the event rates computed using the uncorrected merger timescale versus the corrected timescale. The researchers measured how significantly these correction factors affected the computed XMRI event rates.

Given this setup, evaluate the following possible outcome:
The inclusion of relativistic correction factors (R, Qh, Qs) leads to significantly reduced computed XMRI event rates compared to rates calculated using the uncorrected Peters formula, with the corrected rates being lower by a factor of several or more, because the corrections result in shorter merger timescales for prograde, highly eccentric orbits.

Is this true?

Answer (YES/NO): NO